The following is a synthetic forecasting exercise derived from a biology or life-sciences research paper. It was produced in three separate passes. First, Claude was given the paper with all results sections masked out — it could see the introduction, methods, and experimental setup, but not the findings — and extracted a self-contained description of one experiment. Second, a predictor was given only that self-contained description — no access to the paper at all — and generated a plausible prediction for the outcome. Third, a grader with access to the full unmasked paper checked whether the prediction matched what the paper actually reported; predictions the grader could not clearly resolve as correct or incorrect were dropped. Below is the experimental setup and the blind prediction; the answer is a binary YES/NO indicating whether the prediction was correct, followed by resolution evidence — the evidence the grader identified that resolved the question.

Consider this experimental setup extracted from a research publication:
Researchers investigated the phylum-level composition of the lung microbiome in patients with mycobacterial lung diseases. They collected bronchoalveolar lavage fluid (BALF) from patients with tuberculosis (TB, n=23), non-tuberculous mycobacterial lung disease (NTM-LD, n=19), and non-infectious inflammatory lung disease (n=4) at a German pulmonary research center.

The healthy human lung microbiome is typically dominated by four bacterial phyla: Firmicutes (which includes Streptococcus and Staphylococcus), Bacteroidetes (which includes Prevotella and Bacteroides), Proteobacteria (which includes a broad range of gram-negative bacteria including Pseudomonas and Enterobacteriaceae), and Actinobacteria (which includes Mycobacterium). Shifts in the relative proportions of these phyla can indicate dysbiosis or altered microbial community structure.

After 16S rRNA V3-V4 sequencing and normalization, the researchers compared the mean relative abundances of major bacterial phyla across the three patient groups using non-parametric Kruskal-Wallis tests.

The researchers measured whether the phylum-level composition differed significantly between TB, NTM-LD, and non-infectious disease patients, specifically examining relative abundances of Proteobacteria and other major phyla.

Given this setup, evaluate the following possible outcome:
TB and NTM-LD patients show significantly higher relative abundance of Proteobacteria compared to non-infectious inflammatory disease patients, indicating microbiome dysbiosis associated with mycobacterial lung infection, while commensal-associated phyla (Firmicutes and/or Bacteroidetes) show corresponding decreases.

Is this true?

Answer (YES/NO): NO